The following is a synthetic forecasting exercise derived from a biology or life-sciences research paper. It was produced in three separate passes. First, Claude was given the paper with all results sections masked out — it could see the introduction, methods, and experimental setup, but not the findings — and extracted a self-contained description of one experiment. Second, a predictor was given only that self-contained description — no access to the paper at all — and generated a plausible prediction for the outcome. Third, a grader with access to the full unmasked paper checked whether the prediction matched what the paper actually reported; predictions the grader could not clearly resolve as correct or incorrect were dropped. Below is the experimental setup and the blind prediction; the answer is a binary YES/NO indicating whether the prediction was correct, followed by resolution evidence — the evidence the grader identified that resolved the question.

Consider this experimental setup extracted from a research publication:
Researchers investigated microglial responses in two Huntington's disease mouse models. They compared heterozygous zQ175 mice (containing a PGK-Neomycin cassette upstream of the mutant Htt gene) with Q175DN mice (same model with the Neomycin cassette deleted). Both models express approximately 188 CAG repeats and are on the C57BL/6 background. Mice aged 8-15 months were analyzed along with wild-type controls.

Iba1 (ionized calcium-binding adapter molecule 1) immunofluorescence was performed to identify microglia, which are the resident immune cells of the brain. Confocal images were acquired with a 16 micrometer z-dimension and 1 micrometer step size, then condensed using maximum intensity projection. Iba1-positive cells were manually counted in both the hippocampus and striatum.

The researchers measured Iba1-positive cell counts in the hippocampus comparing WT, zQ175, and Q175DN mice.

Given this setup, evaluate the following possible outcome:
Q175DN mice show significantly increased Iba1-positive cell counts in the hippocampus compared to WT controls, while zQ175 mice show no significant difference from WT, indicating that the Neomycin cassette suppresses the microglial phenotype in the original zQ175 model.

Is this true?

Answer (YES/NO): NO